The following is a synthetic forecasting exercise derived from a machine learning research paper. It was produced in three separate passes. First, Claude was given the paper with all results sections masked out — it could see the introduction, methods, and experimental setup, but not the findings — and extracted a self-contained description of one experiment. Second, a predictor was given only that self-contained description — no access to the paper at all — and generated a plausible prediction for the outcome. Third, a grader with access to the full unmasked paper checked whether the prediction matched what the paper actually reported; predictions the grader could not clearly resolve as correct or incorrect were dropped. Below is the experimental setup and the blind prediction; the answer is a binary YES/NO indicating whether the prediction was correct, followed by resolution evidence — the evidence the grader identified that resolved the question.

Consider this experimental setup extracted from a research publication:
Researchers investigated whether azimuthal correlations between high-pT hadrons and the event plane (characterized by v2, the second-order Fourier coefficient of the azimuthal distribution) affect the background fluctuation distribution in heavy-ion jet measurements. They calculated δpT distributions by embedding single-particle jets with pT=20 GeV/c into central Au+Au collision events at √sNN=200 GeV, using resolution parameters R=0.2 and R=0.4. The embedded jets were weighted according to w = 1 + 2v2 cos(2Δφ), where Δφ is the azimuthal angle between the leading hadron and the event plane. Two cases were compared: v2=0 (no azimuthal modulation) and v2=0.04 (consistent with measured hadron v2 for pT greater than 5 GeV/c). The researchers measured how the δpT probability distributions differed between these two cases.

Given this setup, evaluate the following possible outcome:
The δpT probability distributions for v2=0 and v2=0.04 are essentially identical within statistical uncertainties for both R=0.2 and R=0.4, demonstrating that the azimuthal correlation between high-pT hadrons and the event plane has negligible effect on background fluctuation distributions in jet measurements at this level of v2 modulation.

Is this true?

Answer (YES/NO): YES